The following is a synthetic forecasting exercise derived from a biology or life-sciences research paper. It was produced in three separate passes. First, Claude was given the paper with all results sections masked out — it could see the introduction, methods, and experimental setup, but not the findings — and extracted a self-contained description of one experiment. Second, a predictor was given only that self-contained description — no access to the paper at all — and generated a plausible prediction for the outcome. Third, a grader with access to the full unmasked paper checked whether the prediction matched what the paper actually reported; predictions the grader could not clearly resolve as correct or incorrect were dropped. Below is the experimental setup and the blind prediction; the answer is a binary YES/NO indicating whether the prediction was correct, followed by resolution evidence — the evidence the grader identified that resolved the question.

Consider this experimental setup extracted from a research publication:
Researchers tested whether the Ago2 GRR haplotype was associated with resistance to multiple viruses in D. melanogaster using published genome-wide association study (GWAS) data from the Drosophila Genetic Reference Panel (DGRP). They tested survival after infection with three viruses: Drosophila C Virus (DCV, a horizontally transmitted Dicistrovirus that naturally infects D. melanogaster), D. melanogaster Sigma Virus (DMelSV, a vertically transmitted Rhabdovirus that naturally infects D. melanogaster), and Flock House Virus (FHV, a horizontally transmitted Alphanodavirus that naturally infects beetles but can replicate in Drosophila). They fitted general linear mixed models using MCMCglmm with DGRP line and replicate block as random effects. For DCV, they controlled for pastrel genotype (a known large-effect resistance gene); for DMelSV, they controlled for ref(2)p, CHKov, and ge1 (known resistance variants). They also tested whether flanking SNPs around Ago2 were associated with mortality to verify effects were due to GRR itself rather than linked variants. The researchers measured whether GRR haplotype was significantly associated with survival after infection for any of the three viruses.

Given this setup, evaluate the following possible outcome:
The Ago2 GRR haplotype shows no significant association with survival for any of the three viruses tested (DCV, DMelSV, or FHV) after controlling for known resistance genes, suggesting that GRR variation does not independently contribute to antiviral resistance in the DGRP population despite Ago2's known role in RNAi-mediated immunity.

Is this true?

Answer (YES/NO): NO